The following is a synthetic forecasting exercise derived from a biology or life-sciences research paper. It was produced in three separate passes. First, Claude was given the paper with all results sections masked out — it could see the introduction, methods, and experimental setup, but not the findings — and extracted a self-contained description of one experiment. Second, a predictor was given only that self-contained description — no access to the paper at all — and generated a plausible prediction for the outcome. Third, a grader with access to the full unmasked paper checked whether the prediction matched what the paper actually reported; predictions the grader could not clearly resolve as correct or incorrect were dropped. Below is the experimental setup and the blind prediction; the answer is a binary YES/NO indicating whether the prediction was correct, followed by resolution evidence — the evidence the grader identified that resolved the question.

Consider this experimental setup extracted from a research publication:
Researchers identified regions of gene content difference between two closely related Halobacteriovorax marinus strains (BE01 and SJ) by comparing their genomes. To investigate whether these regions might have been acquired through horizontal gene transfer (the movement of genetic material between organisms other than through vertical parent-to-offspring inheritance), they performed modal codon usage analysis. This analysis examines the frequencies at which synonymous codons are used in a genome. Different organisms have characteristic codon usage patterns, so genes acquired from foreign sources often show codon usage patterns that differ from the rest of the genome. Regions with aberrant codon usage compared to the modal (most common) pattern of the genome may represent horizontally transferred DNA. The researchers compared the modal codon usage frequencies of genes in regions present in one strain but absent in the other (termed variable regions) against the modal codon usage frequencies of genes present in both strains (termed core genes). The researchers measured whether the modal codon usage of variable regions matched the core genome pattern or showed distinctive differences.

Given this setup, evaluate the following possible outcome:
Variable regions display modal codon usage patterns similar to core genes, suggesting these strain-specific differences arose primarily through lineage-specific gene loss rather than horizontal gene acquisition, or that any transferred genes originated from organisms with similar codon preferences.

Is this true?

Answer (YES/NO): NO